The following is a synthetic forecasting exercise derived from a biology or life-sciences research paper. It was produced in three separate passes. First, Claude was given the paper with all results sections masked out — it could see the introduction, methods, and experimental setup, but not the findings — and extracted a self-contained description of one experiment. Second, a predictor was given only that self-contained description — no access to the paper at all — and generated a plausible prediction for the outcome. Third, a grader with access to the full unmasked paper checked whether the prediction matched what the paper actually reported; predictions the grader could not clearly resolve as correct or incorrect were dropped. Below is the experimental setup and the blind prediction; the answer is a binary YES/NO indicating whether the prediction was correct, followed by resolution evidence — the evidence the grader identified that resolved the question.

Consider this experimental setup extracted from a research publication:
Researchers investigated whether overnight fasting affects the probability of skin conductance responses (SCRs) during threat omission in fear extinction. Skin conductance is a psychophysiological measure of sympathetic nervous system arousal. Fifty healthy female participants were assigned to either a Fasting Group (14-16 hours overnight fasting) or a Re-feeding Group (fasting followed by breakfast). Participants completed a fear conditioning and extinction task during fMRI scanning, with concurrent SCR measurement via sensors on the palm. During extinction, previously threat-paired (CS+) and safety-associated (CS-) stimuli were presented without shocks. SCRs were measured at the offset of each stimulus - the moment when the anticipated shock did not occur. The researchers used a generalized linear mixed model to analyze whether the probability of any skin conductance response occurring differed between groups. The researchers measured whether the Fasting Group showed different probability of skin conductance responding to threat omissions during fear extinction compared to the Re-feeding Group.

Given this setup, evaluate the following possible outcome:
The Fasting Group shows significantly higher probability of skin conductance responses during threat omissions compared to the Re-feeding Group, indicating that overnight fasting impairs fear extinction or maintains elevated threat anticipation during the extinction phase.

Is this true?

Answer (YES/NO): NO